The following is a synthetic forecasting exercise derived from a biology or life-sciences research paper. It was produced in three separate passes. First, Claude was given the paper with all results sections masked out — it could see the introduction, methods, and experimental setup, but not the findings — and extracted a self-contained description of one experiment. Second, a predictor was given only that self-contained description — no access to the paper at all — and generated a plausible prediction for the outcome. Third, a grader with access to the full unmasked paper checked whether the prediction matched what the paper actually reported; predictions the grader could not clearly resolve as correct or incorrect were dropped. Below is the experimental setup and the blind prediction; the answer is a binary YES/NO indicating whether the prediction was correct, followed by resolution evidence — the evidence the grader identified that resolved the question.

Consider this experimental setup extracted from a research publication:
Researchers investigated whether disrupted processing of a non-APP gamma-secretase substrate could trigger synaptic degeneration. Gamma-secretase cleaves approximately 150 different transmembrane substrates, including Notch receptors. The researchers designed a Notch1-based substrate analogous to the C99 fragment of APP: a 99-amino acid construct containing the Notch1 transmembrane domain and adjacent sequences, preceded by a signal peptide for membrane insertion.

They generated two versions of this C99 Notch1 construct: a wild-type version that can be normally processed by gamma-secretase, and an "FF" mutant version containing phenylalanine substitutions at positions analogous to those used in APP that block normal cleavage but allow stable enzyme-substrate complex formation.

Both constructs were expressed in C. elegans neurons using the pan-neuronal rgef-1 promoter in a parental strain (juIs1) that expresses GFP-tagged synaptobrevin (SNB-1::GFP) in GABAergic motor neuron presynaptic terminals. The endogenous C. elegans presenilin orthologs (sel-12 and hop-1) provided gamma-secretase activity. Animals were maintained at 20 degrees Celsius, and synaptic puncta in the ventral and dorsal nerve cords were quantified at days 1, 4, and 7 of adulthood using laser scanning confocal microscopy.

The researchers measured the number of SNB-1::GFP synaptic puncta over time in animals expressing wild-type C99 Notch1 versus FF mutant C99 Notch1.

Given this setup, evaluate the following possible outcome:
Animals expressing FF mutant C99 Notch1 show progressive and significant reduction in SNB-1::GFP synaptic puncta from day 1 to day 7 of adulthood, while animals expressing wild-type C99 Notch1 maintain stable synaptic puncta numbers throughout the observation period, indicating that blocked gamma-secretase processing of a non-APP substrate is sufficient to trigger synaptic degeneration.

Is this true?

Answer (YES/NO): NO